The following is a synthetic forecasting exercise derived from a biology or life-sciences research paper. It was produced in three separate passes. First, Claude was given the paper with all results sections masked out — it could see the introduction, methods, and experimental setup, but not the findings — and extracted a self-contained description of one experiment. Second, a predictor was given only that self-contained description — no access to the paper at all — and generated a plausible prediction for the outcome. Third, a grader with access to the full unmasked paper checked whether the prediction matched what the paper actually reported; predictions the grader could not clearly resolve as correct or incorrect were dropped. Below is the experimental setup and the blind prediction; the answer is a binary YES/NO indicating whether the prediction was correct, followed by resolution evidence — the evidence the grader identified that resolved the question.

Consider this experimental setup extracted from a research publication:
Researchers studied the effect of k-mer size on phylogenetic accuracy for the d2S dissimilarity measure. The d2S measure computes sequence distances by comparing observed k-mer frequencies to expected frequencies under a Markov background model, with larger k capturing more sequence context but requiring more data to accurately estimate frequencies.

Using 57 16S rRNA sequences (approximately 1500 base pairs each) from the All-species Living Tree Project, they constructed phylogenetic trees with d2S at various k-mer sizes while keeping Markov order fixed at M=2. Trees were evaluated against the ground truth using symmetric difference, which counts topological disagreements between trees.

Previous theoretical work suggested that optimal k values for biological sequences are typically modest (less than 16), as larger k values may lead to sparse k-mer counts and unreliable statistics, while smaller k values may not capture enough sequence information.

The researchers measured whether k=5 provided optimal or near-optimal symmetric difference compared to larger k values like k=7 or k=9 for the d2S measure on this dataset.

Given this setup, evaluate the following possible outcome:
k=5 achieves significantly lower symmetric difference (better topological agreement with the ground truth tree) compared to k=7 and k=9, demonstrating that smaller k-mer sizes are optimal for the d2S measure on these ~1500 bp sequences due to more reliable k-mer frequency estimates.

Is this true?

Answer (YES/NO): YES